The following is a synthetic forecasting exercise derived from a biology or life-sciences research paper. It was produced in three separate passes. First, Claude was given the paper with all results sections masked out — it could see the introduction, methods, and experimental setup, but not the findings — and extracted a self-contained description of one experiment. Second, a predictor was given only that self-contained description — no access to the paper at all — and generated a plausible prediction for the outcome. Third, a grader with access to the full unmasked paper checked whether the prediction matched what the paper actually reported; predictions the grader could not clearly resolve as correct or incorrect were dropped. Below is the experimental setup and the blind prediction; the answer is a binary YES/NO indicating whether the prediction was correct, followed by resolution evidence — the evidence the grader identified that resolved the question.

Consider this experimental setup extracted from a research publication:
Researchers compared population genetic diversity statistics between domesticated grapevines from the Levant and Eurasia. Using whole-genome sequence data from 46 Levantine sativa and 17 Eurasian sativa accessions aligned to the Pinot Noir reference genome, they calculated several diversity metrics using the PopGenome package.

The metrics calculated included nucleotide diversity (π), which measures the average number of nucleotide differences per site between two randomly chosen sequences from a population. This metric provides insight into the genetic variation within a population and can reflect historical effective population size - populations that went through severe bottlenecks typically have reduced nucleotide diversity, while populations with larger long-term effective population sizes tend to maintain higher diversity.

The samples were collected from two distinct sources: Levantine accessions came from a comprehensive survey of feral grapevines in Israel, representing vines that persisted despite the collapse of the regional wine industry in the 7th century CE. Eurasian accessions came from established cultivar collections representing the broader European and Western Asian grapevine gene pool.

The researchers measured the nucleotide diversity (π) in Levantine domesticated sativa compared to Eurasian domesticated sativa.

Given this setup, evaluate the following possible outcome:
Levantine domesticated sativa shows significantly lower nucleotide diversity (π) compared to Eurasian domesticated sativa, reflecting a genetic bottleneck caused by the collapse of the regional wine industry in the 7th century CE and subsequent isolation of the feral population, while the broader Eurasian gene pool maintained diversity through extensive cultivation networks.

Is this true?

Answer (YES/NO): NO